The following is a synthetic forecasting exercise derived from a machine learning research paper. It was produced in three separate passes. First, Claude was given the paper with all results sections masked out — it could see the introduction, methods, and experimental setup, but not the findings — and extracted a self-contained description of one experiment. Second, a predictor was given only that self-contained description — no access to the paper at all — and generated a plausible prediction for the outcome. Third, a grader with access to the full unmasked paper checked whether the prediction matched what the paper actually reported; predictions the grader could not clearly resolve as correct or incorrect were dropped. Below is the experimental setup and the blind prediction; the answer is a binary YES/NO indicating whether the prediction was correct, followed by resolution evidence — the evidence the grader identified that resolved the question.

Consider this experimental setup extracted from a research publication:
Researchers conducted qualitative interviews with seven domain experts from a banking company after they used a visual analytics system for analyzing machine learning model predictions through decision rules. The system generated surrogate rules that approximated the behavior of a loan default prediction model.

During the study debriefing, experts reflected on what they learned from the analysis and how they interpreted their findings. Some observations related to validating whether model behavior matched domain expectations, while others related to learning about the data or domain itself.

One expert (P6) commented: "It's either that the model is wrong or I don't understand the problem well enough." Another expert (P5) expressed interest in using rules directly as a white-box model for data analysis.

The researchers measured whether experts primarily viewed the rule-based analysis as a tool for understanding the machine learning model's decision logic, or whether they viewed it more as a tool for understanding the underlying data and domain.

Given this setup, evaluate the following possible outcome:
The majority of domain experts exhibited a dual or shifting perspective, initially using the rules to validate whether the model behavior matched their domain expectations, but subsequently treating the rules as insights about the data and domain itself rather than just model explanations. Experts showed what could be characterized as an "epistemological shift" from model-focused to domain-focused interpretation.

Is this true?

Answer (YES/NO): NO